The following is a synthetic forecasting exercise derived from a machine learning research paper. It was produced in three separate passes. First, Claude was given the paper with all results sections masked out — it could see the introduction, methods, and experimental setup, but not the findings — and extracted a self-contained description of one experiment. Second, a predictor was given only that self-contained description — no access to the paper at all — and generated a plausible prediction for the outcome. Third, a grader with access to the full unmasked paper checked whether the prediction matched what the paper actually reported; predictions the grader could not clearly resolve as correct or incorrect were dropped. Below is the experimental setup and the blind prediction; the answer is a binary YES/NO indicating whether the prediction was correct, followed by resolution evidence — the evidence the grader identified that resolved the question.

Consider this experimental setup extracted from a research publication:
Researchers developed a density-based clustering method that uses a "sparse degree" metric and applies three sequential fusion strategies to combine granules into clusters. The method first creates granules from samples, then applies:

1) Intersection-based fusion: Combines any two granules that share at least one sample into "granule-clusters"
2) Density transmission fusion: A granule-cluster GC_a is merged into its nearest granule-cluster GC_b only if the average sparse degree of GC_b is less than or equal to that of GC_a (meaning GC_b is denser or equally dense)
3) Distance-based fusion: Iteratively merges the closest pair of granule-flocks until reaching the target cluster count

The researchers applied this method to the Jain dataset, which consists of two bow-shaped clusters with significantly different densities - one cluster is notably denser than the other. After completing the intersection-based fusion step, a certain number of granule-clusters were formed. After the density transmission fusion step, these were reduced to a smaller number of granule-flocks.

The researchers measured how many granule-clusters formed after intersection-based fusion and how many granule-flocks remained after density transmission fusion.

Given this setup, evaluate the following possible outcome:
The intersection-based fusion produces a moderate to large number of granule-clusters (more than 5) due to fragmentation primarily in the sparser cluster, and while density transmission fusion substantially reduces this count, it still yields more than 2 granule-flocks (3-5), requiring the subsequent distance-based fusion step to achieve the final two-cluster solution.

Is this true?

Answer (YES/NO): NO